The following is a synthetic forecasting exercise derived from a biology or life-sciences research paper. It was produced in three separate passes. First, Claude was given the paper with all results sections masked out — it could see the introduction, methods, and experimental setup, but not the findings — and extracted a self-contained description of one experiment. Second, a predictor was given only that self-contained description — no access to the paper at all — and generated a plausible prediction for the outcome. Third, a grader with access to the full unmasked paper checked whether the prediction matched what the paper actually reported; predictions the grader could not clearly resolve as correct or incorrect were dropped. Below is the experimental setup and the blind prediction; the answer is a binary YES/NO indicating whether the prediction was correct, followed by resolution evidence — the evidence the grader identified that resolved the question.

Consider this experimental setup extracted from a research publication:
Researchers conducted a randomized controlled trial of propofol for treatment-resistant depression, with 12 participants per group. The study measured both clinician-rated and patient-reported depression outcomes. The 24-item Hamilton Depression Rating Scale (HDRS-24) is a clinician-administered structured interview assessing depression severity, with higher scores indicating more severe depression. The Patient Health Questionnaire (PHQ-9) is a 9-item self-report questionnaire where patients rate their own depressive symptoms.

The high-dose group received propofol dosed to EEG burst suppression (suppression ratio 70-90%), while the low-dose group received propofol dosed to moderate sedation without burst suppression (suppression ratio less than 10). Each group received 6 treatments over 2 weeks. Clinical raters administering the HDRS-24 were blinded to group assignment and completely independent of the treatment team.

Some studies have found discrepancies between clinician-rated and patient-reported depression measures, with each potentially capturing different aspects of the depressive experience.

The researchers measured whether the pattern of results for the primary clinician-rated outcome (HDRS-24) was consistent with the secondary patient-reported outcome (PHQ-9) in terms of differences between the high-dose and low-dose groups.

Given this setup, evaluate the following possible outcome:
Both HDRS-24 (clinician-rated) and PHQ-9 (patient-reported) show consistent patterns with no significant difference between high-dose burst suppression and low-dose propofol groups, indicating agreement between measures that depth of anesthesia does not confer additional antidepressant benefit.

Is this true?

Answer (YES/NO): YES